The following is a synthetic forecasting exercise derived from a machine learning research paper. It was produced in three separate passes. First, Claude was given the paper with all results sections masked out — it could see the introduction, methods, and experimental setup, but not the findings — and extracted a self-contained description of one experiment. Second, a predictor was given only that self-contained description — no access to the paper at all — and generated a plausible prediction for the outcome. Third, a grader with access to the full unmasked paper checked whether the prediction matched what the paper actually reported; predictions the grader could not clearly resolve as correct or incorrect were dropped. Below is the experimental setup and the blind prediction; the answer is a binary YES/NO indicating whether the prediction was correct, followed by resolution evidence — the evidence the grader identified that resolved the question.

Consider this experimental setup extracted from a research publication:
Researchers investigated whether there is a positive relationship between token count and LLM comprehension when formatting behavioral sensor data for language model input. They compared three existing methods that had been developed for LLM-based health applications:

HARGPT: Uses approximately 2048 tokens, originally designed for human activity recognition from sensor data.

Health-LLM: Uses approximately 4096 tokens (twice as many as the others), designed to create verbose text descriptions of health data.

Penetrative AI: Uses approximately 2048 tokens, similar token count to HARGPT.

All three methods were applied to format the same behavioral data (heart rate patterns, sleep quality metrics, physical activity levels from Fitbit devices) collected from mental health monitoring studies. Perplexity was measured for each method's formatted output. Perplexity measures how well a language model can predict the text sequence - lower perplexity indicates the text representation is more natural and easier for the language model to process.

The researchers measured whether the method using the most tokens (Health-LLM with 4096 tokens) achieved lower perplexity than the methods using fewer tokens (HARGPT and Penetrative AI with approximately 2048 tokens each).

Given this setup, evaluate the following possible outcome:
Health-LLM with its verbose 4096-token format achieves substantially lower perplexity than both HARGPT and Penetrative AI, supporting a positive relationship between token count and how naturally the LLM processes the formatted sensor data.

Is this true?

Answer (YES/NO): NO